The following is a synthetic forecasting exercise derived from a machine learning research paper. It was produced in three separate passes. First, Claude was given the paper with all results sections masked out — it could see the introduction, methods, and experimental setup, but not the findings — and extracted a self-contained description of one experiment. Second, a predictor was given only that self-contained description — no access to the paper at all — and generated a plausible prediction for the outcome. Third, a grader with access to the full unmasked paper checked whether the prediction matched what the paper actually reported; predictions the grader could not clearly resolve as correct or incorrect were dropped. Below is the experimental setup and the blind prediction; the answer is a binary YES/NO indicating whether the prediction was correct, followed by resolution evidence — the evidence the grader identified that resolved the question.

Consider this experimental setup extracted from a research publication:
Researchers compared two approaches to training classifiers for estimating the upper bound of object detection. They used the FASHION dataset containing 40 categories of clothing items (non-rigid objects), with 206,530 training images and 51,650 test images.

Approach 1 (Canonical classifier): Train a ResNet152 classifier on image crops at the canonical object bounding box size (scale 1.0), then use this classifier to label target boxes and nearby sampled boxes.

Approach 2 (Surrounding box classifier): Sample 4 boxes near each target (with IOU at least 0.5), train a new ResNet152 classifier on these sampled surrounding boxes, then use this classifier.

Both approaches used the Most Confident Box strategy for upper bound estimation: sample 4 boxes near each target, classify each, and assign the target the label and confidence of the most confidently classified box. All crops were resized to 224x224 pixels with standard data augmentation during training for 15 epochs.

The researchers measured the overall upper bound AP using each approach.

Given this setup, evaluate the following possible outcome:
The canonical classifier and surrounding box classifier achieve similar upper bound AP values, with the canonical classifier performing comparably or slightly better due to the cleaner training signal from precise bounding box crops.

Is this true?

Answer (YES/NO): NO